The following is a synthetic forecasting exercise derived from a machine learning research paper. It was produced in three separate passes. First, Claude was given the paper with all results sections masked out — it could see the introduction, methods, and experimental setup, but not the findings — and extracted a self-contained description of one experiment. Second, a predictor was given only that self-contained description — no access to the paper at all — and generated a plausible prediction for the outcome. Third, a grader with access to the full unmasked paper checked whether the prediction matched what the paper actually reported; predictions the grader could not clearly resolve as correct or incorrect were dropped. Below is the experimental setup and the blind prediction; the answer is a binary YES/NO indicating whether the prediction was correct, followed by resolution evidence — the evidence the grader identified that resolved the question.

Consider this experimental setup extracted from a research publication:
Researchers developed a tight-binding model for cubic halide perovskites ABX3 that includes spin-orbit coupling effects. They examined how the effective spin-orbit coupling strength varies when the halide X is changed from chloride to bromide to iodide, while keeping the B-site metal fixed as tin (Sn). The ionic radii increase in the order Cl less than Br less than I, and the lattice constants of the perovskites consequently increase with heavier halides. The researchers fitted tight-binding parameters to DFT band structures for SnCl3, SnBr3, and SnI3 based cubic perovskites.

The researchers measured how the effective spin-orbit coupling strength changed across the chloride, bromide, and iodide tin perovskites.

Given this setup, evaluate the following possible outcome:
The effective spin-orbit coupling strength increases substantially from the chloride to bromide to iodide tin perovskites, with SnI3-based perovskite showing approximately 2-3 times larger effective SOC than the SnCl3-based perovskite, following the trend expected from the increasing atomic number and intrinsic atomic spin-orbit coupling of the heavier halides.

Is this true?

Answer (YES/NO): NO